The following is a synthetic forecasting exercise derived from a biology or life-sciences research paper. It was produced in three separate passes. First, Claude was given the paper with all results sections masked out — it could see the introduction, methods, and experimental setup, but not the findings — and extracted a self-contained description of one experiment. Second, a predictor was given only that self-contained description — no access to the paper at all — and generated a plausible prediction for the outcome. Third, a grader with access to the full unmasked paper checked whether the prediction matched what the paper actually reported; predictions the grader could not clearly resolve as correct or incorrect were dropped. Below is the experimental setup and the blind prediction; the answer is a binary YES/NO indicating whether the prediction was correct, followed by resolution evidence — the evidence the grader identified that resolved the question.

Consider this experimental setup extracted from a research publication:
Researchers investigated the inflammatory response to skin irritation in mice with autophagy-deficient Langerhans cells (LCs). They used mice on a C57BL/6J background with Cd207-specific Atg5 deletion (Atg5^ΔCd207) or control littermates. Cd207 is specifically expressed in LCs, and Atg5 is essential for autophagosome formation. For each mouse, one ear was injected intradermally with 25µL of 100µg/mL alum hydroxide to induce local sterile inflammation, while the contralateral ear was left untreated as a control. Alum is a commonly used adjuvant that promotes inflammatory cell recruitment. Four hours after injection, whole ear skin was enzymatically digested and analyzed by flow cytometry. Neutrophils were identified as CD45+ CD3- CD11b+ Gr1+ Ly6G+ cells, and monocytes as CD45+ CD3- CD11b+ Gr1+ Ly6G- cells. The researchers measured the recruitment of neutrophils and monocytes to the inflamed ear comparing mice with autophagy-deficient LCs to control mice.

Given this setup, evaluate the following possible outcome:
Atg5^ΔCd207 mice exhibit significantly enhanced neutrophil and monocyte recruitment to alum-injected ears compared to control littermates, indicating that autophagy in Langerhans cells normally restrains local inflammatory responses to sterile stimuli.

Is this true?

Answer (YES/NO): NO